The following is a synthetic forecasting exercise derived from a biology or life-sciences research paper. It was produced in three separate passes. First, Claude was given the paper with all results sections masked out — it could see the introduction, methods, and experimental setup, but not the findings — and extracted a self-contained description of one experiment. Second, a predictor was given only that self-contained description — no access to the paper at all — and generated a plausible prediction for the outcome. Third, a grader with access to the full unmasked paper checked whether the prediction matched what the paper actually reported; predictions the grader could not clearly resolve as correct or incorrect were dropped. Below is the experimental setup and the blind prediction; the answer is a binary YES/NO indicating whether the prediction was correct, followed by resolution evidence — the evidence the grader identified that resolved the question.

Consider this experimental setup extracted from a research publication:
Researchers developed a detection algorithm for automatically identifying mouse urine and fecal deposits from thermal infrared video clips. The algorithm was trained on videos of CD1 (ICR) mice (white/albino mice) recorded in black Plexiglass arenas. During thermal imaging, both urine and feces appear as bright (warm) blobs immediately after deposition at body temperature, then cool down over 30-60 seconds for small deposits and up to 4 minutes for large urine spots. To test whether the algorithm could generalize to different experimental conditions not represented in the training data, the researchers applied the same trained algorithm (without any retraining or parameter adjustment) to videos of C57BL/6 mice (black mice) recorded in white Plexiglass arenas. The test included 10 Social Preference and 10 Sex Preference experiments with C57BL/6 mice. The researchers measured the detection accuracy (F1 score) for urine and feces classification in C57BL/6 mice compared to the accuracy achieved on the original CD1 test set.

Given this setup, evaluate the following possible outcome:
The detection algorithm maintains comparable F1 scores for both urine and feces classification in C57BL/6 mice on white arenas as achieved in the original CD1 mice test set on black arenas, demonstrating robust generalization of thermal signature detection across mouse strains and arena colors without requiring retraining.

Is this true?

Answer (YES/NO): YES